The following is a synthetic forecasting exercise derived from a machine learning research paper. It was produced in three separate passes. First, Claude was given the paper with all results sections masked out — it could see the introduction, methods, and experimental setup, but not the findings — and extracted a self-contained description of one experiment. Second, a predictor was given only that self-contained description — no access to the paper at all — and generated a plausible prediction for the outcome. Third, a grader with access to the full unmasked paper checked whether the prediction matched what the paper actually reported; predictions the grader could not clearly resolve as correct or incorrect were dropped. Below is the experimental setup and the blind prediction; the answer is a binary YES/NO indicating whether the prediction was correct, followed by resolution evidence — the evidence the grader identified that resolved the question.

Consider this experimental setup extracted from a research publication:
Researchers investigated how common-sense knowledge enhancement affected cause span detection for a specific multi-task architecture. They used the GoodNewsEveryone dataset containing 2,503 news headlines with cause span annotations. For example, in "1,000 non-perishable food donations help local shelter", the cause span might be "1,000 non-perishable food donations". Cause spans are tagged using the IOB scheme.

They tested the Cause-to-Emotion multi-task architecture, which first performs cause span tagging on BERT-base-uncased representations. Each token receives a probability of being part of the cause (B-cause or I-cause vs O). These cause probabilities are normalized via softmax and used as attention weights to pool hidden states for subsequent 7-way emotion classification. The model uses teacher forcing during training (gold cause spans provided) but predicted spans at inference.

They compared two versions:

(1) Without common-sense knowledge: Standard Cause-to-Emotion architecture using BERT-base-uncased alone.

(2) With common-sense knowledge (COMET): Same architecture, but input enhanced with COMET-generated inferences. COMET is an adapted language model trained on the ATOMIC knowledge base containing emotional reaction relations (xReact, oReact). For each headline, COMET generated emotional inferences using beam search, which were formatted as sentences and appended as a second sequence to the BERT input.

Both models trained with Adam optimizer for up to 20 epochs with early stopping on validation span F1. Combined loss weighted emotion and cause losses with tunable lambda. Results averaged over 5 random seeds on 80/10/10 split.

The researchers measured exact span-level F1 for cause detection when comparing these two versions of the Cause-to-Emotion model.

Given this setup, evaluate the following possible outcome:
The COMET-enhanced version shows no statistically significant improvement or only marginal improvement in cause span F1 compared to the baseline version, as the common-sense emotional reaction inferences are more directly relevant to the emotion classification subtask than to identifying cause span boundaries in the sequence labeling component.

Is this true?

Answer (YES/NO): YES